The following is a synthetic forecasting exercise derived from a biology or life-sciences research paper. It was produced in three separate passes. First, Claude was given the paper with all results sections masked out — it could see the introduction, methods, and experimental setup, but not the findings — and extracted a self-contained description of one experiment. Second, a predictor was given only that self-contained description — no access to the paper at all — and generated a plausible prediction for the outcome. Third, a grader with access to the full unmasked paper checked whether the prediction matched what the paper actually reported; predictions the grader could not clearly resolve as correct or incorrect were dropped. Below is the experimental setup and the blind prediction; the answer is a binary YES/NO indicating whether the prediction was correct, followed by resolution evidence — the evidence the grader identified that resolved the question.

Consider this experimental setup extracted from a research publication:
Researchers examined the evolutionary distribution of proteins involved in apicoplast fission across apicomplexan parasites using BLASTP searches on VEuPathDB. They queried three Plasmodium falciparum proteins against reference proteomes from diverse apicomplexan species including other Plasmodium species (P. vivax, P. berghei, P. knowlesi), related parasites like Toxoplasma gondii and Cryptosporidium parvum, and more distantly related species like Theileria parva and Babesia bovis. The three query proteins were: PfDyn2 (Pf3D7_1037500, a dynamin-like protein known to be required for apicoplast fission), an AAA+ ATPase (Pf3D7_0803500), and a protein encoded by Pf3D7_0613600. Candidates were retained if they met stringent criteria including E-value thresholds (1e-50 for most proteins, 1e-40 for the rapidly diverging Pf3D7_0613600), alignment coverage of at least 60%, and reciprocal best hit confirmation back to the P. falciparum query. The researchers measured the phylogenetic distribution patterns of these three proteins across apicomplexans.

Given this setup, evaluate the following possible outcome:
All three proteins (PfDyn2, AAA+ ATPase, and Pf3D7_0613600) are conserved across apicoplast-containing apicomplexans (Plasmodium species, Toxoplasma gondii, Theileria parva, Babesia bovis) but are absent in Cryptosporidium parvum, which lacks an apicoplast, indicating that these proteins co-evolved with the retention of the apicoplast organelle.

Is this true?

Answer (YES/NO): NO